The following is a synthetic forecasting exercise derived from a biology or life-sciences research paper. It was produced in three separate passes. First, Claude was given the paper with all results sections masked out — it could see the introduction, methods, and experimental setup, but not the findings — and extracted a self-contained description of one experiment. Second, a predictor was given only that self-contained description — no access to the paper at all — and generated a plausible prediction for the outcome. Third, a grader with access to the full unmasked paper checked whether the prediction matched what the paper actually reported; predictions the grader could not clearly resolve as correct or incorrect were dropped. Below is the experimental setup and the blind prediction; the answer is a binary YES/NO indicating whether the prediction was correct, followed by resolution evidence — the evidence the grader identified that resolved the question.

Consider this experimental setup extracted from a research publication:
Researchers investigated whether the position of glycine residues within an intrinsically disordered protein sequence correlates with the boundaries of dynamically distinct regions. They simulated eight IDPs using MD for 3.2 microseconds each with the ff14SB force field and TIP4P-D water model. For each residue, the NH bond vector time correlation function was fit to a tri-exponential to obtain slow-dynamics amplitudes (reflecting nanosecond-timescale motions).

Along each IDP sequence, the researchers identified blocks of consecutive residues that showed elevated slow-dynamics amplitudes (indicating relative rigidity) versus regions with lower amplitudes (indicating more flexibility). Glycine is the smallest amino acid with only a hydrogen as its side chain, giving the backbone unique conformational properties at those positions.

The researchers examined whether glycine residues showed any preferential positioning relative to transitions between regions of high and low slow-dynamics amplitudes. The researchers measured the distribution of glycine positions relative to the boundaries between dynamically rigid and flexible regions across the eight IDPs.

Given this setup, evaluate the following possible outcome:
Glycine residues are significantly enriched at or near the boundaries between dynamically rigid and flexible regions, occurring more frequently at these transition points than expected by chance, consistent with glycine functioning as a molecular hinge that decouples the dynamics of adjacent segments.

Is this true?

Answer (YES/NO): YES